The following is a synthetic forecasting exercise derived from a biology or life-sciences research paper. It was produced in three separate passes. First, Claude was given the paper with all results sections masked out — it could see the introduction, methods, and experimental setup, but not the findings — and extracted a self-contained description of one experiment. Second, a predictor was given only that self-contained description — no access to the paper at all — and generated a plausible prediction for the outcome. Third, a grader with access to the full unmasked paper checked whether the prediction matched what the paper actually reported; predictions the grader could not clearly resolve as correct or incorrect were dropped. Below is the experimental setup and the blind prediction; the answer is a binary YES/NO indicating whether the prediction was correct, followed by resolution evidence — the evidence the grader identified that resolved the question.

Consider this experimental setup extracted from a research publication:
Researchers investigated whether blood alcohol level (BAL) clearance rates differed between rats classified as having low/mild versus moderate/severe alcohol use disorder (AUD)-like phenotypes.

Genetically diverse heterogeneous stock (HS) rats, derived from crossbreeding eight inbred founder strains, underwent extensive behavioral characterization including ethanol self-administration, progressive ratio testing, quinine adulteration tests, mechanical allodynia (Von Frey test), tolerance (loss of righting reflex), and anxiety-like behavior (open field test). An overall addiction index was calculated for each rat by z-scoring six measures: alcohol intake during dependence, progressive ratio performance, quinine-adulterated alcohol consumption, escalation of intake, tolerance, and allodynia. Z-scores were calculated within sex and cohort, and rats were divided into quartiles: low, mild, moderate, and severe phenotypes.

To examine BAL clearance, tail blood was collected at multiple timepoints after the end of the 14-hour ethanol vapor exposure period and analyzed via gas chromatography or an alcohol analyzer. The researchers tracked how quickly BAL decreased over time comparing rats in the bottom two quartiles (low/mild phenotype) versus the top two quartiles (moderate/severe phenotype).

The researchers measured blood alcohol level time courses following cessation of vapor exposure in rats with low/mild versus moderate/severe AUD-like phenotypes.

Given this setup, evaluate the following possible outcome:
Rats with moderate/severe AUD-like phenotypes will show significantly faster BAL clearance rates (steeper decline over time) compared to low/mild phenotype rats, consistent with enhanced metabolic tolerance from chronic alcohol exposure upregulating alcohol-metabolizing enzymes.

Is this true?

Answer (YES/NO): NO